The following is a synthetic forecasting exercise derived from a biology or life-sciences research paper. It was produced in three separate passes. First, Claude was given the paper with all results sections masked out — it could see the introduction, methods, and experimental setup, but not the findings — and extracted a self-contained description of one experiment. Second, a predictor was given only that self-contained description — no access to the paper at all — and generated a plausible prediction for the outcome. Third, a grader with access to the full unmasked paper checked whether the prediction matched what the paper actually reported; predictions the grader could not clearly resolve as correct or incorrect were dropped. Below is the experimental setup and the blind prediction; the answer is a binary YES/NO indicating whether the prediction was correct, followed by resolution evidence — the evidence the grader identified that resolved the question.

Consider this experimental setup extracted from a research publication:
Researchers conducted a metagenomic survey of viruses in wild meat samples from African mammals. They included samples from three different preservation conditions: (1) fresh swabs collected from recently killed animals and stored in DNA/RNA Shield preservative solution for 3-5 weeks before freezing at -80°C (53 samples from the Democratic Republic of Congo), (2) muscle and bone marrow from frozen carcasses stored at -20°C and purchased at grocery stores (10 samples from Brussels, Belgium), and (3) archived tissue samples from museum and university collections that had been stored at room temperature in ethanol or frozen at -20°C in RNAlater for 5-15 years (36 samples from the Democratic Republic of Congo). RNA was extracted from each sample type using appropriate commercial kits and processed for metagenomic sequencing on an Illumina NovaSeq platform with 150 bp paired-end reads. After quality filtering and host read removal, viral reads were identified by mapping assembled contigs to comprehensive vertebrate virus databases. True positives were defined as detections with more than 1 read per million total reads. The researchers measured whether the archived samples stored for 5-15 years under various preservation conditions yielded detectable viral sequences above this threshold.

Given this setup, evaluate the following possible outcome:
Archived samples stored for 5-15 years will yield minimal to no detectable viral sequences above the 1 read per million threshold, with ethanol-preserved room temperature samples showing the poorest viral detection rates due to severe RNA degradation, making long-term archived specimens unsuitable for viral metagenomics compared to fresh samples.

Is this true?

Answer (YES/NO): NO